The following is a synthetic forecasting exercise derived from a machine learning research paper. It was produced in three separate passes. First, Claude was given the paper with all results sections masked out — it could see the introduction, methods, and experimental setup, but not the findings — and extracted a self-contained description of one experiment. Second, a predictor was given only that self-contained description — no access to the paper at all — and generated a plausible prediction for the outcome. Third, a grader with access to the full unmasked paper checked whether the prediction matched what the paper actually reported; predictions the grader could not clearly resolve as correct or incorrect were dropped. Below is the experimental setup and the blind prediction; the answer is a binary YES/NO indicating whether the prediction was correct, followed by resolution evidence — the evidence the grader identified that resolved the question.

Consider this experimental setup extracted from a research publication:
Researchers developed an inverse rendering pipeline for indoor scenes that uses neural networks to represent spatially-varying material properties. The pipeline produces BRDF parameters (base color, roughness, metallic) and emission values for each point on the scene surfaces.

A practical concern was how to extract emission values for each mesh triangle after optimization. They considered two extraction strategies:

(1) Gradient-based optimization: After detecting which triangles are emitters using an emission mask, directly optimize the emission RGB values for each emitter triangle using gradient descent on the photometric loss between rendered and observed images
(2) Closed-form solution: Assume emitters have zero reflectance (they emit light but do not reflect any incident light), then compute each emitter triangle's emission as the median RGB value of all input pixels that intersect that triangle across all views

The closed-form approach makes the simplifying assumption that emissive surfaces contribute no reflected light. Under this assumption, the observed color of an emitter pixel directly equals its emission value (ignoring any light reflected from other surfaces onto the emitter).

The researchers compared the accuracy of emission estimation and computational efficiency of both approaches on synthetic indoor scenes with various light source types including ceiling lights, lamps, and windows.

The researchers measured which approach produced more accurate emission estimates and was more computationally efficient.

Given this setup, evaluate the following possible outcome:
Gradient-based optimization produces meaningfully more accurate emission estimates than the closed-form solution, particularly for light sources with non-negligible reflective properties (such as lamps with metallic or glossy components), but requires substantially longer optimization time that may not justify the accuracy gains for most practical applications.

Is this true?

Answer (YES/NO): NO